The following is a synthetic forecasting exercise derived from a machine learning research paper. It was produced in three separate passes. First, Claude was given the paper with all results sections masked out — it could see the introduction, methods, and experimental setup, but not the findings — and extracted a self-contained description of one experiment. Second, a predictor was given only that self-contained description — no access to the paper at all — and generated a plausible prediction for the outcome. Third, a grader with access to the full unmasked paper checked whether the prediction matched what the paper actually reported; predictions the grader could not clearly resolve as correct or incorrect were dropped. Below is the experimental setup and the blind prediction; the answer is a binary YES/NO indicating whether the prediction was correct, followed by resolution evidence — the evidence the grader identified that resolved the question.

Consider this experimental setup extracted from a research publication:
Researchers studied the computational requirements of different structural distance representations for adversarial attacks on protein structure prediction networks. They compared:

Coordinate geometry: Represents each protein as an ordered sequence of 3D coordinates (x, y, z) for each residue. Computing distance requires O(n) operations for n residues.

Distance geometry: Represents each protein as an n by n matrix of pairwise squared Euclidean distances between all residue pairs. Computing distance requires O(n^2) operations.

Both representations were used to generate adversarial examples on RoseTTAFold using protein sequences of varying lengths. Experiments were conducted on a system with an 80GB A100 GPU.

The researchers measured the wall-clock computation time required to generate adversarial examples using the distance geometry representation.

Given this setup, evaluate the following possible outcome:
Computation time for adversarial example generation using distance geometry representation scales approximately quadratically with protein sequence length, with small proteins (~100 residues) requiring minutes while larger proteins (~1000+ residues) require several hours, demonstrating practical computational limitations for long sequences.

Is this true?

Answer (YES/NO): NO